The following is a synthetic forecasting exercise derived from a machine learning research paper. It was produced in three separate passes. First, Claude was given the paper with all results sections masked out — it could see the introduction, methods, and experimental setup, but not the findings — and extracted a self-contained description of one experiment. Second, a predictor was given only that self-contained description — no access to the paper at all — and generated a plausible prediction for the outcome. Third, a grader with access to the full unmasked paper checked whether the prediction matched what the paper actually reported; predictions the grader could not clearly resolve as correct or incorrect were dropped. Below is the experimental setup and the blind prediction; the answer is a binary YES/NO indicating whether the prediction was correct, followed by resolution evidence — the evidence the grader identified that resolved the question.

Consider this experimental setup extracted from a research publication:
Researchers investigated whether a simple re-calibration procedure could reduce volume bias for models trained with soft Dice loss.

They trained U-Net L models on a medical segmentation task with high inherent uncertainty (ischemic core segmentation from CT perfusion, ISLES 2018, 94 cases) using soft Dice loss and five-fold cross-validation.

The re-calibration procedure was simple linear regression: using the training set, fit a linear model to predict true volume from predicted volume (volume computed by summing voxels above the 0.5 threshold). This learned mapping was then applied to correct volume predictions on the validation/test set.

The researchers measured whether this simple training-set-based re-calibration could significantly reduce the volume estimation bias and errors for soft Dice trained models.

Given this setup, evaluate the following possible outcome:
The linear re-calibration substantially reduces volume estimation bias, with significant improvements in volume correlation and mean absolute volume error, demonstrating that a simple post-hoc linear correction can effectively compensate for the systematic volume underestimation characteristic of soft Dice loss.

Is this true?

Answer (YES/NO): NO